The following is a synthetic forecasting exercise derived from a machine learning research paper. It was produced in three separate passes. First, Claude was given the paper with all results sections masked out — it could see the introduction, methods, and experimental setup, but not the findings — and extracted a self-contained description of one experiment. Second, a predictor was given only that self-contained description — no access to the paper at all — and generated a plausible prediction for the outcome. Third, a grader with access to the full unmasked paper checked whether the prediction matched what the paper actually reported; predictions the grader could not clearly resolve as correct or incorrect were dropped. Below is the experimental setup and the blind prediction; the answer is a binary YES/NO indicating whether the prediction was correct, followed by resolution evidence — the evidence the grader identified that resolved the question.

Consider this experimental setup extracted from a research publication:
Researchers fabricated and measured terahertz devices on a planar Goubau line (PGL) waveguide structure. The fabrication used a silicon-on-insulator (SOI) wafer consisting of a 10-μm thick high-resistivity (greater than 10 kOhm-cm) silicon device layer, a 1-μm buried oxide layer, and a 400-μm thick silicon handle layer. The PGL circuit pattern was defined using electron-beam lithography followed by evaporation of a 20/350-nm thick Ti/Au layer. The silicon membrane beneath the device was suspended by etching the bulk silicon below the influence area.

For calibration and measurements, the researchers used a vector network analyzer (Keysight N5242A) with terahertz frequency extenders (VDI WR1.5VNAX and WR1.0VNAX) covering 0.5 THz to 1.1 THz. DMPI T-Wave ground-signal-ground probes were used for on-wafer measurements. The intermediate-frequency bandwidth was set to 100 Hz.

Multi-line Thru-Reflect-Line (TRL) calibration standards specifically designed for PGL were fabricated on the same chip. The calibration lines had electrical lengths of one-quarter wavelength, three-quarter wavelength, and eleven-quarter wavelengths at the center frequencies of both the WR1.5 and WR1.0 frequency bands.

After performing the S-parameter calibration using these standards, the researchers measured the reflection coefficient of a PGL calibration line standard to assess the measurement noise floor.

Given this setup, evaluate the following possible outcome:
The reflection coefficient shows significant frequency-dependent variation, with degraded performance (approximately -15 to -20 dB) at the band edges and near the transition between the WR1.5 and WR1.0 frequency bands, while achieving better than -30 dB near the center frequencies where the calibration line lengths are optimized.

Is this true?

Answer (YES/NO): NO